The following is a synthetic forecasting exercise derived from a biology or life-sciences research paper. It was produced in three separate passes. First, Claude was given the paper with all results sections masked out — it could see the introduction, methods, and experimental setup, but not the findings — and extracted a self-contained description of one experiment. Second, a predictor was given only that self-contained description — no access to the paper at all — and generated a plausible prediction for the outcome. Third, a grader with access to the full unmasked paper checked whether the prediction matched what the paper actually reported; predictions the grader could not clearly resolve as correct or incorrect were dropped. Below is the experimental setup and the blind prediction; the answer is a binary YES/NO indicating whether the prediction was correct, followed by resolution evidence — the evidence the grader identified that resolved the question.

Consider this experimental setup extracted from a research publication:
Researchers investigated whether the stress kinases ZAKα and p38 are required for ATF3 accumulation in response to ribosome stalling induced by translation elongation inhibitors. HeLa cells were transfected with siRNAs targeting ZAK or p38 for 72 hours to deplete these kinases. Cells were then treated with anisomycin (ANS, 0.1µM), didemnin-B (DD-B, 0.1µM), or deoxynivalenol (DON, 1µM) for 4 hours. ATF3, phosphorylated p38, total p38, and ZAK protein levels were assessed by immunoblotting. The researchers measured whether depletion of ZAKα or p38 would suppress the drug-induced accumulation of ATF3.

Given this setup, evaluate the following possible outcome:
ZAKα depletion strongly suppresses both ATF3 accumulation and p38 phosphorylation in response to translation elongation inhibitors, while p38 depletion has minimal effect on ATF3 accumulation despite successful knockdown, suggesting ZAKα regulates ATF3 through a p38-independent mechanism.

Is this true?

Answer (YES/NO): NO